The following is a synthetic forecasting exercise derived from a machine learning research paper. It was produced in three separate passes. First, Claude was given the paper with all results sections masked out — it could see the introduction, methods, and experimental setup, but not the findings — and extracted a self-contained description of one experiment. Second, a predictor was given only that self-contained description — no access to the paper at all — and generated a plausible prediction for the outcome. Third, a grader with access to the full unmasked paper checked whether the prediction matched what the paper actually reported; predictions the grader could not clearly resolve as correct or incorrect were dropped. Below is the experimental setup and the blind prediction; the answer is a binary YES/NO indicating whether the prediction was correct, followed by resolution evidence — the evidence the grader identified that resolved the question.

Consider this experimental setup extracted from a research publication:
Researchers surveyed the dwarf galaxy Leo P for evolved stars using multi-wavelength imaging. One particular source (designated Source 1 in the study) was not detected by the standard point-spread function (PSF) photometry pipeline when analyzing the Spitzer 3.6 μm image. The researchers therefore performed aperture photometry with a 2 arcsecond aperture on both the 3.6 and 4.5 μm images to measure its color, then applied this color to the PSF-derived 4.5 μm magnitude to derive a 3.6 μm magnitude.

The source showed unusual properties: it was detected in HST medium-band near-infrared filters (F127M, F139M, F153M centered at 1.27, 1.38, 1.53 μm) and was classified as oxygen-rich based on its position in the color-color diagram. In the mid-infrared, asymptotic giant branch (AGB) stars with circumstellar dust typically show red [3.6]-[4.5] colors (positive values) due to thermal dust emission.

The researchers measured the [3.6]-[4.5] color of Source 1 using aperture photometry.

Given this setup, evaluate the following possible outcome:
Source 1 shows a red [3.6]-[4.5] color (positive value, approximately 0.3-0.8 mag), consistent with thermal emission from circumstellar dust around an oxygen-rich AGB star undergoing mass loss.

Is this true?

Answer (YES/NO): YES